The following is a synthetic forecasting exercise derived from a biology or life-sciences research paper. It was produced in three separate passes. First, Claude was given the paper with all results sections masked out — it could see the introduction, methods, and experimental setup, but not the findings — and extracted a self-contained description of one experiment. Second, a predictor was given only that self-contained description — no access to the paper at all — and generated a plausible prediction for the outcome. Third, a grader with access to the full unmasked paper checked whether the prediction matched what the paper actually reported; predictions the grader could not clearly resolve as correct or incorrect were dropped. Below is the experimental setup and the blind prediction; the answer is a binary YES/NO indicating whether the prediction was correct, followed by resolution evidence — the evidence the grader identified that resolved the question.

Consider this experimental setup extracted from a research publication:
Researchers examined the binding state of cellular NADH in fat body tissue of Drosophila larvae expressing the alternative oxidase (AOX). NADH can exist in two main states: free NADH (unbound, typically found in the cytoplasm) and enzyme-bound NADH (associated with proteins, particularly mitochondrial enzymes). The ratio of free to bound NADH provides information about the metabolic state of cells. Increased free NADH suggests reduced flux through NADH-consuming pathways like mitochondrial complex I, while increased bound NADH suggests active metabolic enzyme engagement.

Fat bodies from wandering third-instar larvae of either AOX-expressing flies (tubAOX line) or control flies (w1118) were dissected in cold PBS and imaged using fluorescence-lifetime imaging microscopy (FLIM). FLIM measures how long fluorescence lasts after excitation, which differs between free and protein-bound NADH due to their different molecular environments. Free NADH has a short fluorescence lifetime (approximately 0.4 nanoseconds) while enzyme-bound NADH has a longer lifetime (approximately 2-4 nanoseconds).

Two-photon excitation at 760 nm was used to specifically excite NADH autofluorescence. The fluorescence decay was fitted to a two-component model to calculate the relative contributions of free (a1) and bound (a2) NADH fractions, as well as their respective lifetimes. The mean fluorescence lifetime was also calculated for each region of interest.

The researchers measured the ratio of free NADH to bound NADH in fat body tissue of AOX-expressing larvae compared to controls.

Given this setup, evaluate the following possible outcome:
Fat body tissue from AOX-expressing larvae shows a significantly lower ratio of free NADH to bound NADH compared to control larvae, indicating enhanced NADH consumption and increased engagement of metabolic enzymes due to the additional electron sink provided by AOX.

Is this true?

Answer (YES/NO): YES